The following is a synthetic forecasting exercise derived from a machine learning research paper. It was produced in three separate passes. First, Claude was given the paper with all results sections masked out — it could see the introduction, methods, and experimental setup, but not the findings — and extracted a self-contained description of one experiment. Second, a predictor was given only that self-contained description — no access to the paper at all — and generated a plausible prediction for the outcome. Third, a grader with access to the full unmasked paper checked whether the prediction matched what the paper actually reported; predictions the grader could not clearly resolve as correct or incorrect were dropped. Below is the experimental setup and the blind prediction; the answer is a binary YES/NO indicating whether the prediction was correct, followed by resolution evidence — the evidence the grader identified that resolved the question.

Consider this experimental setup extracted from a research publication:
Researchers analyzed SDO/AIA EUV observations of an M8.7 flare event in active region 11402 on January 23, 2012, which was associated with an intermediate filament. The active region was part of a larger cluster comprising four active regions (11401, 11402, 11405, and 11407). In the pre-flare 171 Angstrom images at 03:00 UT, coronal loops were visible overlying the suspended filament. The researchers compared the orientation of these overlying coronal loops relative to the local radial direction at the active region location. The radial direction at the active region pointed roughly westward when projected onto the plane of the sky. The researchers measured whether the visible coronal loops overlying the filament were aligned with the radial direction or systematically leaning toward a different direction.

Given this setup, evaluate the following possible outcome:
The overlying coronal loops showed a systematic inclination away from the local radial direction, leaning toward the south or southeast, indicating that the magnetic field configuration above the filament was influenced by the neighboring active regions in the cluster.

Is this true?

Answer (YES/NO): NO